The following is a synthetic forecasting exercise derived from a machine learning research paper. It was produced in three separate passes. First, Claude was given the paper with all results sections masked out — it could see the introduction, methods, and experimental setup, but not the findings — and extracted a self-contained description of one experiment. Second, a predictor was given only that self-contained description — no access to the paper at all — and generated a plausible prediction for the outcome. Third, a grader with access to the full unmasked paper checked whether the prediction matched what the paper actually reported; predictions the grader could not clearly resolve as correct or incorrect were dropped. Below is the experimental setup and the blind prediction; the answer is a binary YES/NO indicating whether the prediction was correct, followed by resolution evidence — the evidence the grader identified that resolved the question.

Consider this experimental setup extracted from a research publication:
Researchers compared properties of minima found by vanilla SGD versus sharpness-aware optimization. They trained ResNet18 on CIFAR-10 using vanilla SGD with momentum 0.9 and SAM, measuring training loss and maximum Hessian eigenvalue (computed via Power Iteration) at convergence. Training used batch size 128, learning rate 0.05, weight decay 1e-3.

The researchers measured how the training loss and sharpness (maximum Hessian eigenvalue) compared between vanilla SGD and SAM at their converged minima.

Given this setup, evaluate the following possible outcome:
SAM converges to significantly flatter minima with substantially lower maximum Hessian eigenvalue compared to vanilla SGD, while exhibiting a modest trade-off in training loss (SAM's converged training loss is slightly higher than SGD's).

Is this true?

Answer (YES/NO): NO